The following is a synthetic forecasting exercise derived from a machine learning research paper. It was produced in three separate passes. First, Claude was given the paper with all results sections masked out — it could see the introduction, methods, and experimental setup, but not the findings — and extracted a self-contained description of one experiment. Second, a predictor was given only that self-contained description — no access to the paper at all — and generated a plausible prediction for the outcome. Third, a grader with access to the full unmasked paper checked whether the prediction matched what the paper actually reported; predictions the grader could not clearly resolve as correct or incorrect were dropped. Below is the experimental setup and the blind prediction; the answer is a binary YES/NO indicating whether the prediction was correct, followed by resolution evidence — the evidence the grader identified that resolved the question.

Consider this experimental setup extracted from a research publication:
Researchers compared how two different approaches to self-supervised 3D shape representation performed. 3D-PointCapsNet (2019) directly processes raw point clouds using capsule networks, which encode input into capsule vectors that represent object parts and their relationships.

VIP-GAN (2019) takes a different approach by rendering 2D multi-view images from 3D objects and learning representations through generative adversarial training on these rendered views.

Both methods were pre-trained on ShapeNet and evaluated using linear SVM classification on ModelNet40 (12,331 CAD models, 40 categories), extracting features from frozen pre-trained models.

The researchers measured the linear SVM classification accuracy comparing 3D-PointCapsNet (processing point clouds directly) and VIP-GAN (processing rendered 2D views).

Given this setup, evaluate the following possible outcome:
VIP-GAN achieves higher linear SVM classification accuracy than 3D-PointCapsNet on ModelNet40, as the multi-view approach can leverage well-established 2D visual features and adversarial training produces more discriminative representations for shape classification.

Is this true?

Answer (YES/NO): YES